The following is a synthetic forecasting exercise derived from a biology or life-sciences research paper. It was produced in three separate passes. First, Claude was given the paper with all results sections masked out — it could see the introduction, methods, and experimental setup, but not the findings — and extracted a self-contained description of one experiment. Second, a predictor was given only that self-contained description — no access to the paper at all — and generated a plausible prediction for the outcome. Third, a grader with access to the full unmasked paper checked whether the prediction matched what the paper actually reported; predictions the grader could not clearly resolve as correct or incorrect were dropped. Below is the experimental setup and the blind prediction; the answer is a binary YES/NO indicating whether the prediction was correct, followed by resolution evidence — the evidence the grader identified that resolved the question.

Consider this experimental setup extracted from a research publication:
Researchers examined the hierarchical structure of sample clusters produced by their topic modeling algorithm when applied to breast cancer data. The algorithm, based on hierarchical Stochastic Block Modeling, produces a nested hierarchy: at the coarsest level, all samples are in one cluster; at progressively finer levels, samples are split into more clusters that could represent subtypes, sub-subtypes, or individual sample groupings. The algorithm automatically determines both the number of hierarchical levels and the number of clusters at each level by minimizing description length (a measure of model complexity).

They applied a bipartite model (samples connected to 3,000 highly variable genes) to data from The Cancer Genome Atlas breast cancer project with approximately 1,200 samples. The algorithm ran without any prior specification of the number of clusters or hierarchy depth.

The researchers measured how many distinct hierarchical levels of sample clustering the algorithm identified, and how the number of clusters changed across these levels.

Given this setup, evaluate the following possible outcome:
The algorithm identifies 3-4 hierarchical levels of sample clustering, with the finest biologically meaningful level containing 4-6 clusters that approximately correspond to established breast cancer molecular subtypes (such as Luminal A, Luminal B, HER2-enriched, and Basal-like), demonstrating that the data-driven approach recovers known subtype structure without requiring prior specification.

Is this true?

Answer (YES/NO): NO